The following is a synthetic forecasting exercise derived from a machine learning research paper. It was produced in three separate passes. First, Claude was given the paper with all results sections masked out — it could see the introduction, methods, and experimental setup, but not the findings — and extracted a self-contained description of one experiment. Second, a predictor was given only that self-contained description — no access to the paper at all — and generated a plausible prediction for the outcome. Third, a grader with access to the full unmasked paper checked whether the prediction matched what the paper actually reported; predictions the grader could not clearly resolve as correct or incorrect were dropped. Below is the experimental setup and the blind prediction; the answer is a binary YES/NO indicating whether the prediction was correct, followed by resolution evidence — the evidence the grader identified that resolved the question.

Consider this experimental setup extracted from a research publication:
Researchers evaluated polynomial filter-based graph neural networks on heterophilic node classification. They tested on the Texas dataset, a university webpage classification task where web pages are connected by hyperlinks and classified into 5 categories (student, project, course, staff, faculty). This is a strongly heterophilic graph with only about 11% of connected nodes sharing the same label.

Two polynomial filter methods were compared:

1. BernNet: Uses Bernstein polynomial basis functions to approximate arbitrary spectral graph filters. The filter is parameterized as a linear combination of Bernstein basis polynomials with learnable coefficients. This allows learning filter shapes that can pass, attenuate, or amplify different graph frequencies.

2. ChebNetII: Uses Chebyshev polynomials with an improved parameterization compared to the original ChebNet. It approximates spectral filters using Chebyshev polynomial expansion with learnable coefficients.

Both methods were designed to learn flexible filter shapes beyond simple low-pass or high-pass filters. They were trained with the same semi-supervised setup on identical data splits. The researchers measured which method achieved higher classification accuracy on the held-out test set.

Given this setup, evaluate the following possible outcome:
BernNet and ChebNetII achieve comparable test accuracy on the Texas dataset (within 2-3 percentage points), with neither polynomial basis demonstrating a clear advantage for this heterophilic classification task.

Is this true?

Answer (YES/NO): NO